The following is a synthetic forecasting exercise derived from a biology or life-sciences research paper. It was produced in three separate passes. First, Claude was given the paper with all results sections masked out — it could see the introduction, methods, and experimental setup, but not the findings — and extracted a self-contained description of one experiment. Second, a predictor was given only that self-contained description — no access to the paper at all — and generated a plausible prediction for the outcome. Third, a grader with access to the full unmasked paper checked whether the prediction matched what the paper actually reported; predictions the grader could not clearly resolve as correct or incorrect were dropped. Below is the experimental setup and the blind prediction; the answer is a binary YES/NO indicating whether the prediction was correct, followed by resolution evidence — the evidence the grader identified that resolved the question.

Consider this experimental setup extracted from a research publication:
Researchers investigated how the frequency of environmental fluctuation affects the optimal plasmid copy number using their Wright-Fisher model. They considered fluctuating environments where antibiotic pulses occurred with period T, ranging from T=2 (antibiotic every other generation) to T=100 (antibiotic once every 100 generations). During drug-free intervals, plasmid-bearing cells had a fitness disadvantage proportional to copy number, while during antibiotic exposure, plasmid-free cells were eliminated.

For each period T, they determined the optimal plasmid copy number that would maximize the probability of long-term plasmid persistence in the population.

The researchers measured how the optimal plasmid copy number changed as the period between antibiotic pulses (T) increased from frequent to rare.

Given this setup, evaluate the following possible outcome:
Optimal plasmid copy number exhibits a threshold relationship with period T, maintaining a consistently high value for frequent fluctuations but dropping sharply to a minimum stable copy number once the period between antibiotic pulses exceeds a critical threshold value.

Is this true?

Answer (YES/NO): NO